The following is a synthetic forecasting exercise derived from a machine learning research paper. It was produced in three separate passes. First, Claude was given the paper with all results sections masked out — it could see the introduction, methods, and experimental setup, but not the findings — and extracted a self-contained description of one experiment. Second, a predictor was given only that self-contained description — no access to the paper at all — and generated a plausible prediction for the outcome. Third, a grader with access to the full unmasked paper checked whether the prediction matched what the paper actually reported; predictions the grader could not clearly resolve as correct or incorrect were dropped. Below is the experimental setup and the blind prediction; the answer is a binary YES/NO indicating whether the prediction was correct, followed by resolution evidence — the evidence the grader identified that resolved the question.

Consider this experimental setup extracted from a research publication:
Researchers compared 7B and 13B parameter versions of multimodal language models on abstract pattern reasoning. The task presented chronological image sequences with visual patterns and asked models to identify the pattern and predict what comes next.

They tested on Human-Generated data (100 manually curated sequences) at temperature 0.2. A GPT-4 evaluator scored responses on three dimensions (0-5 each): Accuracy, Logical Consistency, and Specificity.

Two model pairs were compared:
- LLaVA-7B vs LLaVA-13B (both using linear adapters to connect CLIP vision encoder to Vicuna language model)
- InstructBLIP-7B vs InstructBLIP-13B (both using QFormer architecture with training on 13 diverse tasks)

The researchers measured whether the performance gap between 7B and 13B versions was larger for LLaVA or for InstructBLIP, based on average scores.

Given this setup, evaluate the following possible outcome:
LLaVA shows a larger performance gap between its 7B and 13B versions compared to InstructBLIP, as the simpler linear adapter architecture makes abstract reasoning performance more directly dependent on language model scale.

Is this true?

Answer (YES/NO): NO